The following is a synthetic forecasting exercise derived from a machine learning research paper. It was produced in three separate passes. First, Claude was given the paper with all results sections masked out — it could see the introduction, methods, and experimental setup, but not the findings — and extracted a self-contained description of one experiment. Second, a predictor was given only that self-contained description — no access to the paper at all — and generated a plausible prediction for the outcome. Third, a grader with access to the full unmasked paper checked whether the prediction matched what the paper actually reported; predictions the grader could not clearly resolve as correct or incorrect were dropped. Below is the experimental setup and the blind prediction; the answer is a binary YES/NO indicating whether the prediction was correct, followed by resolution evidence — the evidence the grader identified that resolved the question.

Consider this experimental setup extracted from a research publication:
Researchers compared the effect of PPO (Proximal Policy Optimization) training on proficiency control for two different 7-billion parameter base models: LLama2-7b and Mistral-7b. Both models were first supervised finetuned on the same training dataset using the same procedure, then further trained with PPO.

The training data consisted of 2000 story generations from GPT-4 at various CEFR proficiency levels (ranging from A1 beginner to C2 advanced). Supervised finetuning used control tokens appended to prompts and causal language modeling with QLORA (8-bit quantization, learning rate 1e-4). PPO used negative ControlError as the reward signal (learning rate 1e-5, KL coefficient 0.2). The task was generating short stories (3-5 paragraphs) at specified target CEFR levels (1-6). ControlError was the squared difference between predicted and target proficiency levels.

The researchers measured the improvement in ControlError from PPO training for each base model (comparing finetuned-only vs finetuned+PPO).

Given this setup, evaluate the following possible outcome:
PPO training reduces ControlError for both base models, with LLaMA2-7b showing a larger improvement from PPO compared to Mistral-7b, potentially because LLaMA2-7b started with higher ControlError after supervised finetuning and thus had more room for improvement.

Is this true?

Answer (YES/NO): YES